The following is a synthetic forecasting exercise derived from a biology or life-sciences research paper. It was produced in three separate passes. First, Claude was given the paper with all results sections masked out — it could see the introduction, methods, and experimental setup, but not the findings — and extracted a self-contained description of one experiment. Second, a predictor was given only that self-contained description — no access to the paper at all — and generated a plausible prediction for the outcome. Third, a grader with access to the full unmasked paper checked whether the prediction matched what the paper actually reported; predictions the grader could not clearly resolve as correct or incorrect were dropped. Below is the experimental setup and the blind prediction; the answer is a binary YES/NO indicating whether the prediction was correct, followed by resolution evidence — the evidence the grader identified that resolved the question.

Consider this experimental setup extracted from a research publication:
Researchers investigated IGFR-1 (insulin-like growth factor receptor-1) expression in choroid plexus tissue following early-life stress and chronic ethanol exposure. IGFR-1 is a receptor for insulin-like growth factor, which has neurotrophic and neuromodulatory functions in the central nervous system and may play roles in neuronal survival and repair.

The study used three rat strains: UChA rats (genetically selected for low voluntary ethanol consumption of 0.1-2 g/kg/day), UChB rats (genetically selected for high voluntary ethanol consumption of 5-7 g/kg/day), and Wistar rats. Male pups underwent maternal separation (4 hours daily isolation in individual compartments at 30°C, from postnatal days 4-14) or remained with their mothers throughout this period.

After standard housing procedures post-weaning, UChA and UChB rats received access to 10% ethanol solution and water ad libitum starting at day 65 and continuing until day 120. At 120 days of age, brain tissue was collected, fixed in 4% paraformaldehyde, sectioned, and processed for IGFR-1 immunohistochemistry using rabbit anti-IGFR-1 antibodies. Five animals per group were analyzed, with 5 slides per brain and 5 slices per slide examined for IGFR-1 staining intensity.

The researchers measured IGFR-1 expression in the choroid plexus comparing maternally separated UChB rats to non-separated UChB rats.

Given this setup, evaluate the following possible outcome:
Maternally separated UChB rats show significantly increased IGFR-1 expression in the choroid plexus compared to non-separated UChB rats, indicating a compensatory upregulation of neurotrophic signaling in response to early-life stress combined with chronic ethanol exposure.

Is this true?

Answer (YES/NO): NO